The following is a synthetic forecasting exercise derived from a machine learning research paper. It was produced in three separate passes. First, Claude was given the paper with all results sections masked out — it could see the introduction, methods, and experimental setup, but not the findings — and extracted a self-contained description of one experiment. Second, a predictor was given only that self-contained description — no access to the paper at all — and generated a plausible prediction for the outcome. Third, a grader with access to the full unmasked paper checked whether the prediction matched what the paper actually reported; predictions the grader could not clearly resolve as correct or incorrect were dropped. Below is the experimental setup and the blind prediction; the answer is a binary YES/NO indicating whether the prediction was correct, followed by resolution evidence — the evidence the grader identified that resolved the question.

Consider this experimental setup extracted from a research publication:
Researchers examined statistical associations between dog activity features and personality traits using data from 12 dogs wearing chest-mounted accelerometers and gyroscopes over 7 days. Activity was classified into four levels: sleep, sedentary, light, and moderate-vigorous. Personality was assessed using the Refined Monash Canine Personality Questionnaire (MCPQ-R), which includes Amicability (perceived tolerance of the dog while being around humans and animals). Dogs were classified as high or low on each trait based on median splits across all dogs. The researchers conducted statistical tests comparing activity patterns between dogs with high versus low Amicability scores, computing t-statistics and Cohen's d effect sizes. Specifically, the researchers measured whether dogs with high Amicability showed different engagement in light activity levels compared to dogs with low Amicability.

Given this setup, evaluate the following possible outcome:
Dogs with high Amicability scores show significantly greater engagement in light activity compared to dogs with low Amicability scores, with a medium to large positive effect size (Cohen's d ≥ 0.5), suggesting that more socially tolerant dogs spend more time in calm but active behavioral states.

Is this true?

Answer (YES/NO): YES